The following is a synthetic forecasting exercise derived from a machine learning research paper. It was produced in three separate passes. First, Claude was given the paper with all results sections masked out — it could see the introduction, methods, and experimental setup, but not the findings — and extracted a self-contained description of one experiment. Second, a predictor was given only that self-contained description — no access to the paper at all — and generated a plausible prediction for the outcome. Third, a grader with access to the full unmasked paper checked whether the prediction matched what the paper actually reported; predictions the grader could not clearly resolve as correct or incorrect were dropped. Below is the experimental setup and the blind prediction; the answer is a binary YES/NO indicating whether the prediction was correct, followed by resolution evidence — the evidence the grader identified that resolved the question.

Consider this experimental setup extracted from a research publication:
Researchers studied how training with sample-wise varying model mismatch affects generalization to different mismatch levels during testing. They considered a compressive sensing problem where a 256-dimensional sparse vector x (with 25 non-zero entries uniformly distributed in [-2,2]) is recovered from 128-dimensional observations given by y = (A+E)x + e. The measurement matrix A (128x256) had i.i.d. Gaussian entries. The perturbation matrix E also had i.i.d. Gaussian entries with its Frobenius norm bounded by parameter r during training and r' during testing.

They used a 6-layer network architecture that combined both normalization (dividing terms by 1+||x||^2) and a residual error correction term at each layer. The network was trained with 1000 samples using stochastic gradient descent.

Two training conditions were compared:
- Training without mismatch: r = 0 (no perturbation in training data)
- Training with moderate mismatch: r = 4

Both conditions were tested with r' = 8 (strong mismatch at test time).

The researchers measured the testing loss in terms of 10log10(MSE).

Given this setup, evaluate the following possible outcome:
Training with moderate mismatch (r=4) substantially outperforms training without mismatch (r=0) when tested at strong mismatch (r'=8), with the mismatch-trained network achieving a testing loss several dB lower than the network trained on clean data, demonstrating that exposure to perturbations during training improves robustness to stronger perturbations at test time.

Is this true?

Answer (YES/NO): NO